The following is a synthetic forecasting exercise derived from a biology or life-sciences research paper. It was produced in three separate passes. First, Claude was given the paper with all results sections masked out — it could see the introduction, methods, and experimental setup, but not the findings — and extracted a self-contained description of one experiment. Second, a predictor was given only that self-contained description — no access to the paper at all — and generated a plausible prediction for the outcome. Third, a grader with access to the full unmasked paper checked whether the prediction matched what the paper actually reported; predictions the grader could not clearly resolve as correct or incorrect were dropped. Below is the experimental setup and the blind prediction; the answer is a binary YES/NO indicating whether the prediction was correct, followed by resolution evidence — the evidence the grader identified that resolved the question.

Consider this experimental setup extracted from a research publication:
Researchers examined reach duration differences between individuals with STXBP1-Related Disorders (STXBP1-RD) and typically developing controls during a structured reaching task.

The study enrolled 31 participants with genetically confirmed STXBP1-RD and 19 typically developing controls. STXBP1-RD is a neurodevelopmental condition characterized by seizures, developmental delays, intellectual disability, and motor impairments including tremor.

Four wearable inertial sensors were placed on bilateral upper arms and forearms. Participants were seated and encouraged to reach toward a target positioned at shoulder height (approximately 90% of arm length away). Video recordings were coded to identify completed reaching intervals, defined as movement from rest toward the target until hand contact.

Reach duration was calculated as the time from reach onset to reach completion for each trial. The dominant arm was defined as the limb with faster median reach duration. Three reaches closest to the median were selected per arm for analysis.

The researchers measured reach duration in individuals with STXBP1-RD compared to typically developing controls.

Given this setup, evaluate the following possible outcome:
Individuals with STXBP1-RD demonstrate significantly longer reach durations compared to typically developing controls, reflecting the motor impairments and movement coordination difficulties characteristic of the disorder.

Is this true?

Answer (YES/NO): YES